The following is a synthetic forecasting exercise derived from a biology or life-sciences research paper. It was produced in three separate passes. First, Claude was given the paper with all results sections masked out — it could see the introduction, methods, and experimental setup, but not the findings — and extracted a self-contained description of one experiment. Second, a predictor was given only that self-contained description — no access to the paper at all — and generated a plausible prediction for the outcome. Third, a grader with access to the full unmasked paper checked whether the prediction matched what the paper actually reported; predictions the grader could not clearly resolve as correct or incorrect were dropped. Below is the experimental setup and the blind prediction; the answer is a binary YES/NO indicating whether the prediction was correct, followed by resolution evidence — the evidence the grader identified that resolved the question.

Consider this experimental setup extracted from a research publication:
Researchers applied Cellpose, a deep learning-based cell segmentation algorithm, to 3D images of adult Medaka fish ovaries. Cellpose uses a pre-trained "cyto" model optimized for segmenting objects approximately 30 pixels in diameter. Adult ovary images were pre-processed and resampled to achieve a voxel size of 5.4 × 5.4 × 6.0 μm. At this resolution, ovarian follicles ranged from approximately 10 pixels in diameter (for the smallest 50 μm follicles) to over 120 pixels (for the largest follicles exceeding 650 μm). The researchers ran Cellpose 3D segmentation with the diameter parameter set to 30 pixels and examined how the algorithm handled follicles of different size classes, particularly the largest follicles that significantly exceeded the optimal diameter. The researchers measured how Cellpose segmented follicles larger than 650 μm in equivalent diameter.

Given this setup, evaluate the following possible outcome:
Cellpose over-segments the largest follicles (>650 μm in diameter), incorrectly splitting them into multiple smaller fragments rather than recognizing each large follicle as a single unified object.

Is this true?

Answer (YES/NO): YES